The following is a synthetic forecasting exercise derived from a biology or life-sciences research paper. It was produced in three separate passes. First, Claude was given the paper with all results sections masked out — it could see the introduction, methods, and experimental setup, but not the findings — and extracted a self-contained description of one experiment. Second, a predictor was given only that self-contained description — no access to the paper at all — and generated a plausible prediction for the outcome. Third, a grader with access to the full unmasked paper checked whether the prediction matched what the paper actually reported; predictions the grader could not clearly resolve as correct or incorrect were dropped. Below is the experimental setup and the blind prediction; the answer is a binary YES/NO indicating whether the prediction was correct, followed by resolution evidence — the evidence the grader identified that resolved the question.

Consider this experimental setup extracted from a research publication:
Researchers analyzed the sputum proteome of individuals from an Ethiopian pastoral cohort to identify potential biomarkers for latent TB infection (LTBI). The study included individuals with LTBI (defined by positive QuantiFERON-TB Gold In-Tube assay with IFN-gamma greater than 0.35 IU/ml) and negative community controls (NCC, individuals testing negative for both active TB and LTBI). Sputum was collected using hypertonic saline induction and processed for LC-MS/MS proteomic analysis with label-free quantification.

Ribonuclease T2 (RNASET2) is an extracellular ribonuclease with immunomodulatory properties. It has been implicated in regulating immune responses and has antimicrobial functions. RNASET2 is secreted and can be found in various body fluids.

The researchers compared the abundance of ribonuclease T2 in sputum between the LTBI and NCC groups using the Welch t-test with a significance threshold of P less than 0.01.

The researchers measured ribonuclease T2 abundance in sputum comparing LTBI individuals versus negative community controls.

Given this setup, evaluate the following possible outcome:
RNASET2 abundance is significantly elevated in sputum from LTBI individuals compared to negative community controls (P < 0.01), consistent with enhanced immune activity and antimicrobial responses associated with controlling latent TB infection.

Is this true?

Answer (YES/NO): NO